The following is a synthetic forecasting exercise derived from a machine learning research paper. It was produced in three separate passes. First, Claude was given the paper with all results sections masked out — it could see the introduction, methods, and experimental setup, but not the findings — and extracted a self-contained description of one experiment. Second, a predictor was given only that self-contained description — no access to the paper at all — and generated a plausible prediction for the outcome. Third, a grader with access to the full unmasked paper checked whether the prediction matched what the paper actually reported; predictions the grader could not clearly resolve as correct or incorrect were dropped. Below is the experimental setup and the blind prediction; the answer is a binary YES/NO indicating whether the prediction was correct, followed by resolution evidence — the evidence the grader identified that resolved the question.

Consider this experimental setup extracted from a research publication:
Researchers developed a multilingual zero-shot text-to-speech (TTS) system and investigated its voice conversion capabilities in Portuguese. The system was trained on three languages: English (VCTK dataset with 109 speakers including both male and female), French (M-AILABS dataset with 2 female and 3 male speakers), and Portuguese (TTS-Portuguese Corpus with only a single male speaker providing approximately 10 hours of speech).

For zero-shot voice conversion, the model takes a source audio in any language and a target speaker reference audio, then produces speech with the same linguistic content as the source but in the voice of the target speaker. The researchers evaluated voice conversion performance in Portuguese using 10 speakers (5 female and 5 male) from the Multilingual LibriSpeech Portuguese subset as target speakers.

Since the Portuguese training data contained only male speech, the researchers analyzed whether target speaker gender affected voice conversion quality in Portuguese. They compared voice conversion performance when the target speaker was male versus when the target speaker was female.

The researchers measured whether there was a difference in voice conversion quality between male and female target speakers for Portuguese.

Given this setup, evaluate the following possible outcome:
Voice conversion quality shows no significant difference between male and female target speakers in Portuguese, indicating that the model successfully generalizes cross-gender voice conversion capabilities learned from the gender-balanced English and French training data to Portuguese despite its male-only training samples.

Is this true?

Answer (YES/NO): NO